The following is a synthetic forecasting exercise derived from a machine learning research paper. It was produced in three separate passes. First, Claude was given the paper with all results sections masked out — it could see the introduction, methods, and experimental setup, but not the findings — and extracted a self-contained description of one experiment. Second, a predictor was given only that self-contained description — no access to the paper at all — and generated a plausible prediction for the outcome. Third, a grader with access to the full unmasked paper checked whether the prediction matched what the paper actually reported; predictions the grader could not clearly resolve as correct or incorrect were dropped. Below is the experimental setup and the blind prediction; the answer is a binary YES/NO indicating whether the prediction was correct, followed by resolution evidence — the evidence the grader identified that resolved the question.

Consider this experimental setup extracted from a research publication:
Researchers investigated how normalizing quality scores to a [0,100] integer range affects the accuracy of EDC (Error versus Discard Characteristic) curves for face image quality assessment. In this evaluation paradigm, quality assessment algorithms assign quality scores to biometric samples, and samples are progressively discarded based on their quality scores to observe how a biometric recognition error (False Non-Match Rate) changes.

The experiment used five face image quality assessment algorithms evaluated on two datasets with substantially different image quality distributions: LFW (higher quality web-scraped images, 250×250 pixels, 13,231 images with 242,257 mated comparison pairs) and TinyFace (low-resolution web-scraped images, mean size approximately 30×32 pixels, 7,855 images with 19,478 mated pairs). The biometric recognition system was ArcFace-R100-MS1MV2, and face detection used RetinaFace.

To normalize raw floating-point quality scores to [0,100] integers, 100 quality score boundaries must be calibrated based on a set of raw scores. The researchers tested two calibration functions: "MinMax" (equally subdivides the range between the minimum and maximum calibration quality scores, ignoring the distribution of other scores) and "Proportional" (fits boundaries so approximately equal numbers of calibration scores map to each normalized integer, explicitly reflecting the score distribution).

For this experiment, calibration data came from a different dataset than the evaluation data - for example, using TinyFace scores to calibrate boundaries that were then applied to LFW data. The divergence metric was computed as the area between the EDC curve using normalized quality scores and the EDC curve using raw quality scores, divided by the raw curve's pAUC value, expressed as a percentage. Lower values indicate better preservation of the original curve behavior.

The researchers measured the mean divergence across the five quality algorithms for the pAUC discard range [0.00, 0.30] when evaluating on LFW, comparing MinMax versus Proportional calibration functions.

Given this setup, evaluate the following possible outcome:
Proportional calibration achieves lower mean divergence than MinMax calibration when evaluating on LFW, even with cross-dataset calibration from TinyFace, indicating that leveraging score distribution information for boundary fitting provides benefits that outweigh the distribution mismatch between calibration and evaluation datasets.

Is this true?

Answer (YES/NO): NO